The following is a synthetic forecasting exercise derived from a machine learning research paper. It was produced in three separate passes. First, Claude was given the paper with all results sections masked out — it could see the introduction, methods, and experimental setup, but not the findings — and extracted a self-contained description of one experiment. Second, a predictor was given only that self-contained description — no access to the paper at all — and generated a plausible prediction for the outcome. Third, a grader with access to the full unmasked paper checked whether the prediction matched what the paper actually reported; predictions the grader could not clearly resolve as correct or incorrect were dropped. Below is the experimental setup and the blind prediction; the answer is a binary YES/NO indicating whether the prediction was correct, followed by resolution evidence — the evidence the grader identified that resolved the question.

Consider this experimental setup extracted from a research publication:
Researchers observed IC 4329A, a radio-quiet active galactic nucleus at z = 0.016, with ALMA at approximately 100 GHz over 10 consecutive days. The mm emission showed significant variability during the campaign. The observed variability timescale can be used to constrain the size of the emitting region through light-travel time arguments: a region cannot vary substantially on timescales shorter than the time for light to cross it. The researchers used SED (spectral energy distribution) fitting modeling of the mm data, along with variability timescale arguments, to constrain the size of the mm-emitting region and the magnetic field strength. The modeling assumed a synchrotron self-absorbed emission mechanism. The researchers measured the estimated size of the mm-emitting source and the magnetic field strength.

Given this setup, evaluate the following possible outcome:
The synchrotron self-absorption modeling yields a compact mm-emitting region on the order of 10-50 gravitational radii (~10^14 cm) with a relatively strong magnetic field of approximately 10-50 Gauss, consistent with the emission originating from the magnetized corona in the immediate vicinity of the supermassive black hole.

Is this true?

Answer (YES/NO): NO